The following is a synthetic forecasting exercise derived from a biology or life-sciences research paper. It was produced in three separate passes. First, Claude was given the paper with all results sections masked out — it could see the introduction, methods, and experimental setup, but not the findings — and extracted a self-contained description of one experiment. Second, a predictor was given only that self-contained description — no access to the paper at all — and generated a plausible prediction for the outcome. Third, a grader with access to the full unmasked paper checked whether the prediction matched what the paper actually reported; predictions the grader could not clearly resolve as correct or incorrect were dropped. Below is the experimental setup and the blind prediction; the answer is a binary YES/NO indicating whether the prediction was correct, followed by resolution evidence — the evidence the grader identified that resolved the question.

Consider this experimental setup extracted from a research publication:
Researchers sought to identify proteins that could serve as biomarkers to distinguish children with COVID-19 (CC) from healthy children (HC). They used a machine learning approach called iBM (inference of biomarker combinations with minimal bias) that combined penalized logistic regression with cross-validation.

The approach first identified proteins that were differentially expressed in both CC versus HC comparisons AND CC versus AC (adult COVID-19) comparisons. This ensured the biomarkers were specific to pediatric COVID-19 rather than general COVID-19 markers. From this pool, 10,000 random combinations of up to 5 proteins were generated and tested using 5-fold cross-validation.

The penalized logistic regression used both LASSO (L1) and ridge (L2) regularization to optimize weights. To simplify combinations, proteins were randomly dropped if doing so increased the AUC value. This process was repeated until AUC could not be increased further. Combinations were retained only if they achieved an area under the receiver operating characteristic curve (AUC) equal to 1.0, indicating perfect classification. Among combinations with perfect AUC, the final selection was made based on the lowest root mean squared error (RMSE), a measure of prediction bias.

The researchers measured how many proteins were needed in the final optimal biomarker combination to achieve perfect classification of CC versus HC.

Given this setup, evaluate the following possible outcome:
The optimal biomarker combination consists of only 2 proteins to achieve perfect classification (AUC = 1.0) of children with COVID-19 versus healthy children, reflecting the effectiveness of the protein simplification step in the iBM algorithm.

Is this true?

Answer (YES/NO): NO